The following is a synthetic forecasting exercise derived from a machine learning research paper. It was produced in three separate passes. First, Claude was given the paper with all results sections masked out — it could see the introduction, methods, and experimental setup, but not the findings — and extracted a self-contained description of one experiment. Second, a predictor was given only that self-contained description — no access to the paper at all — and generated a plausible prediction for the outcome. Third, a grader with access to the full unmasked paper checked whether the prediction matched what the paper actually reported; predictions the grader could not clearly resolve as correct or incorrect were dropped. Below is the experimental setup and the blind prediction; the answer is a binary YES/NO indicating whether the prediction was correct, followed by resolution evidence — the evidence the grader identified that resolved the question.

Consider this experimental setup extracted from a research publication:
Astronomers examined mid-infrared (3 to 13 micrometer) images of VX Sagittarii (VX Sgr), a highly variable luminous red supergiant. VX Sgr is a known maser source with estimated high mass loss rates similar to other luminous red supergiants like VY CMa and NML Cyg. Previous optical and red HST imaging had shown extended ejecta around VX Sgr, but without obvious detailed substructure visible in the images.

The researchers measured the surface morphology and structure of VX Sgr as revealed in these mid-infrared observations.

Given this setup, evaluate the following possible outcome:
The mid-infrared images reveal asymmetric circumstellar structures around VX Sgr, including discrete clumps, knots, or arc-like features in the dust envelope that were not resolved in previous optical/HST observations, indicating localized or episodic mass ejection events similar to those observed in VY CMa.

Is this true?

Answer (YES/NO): NO